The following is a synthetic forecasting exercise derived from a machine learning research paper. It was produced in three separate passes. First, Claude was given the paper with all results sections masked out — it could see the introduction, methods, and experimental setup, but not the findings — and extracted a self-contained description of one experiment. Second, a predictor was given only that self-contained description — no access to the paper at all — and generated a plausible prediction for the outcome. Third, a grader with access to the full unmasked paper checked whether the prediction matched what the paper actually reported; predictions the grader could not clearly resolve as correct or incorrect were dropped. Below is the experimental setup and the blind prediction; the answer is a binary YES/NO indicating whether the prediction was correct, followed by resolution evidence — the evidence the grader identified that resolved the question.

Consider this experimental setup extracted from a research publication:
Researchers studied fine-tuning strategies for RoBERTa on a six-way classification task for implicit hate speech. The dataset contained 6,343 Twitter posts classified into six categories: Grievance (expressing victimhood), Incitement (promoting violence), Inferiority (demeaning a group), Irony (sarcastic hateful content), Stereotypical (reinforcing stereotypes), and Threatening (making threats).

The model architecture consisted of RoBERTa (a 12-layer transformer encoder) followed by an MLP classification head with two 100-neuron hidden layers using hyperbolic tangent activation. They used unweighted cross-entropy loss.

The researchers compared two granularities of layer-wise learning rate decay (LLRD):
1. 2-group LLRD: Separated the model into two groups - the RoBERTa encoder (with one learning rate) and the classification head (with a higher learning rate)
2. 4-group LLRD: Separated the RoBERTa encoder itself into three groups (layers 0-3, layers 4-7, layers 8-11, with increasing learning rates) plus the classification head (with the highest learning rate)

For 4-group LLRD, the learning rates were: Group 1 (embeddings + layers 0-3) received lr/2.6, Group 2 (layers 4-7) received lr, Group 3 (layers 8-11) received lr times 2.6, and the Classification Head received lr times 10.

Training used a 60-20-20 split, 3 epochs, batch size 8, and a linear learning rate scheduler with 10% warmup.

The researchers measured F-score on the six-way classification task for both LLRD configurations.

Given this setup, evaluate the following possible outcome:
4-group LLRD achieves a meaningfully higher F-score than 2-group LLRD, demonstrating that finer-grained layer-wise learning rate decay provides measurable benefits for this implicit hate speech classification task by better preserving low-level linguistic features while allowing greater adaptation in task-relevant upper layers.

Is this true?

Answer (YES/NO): NO